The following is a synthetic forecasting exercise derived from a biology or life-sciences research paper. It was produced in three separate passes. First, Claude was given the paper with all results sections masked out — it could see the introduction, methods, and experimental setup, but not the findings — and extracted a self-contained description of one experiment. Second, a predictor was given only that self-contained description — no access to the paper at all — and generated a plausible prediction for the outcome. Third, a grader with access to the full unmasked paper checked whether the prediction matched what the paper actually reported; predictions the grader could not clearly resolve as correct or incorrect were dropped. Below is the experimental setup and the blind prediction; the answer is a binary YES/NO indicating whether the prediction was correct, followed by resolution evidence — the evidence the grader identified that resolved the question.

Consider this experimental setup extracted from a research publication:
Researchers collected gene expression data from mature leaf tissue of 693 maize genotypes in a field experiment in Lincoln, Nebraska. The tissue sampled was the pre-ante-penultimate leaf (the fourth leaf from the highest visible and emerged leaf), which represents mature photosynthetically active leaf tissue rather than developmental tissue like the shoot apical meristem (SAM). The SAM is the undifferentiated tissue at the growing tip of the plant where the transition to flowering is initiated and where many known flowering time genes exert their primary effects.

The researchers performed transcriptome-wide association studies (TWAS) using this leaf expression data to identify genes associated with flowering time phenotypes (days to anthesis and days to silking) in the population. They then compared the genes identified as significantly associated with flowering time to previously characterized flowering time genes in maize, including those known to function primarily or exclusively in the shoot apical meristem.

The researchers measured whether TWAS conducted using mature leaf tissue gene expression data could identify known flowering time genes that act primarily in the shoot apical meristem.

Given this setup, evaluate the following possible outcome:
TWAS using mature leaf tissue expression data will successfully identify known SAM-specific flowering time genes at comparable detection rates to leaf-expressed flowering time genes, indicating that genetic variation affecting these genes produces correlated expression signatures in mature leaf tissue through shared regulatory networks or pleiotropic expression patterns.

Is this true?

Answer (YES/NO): YES